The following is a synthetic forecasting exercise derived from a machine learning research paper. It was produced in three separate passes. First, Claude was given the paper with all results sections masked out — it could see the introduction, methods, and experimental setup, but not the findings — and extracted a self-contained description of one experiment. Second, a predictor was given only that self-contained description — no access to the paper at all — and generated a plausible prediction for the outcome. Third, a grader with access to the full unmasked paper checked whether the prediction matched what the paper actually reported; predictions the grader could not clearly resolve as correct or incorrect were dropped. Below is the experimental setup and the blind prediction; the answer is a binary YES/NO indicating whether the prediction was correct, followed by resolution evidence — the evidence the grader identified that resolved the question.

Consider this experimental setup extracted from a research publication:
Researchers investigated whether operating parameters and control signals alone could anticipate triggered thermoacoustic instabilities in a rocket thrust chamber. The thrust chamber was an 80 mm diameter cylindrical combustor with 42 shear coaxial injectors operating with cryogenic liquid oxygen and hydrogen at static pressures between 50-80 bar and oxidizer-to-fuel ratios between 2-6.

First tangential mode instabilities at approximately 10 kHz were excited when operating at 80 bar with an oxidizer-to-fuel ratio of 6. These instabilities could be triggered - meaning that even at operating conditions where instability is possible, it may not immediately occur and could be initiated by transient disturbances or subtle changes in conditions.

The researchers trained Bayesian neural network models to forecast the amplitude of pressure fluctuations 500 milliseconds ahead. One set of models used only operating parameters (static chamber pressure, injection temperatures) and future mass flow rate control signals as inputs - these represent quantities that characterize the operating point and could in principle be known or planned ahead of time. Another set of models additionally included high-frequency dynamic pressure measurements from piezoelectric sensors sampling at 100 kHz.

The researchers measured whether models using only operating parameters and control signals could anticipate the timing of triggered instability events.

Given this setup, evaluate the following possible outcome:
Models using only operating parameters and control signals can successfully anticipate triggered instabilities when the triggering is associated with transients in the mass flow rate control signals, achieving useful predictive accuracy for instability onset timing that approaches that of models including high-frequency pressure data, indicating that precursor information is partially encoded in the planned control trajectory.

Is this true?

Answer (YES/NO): NO